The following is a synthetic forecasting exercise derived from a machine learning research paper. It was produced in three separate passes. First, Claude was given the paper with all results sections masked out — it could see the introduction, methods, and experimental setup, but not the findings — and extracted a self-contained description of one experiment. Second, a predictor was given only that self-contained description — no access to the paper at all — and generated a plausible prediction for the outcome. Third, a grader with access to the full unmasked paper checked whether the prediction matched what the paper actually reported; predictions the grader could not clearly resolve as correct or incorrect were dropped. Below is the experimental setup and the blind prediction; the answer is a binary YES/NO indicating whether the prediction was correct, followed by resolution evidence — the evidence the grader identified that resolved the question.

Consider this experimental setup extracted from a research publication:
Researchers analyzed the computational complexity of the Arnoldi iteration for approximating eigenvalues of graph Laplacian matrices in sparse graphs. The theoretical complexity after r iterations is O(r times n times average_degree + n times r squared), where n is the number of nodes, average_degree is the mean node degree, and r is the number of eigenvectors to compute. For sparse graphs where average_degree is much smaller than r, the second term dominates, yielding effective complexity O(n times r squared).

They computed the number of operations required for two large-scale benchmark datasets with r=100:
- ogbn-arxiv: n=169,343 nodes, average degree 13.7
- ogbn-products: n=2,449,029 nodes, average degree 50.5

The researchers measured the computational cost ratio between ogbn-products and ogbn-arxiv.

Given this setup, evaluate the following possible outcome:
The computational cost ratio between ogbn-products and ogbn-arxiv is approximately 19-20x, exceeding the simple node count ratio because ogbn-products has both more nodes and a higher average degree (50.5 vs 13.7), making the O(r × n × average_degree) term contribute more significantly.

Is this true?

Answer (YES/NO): NO